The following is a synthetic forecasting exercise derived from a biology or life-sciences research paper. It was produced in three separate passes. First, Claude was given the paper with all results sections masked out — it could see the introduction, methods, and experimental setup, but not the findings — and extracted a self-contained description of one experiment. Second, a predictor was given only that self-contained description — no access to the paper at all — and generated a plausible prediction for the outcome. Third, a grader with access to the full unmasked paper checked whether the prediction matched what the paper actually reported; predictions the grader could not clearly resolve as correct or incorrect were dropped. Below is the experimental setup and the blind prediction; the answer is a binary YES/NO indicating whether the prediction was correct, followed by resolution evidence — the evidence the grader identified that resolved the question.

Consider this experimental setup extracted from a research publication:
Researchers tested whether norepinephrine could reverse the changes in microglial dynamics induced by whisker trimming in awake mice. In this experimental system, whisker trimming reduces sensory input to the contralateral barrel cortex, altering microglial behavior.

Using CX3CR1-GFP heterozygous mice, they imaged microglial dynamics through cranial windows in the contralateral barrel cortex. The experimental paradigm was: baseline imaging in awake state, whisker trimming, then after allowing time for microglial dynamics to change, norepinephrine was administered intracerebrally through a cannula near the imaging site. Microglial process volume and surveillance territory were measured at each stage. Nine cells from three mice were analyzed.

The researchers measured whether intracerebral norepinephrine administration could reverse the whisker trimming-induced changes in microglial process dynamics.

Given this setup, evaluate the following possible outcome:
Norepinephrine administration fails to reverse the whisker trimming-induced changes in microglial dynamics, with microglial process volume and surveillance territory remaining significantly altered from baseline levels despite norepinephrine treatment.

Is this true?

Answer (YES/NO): NO